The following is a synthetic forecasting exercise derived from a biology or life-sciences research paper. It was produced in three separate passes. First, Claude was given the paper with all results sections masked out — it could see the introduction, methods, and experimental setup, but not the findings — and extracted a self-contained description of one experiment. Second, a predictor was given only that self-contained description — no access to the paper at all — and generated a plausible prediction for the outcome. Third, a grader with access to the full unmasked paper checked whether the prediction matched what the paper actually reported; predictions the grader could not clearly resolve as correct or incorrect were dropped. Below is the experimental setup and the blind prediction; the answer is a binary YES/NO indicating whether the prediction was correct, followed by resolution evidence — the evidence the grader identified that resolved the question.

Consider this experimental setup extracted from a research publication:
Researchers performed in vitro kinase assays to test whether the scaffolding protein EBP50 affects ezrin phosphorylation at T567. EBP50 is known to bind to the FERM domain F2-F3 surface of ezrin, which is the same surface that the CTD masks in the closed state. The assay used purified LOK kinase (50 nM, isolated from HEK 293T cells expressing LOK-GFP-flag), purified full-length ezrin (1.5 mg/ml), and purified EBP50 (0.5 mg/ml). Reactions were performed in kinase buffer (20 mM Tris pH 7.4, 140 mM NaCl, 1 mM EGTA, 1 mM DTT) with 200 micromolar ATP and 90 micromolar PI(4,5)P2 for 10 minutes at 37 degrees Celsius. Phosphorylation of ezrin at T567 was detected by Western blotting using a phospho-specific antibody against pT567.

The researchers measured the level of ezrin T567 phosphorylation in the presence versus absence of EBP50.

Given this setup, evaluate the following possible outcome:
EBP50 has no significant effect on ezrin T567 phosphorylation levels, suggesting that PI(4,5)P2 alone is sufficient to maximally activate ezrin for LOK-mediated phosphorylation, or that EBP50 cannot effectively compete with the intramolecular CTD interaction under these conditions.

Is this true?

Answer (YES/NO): YES